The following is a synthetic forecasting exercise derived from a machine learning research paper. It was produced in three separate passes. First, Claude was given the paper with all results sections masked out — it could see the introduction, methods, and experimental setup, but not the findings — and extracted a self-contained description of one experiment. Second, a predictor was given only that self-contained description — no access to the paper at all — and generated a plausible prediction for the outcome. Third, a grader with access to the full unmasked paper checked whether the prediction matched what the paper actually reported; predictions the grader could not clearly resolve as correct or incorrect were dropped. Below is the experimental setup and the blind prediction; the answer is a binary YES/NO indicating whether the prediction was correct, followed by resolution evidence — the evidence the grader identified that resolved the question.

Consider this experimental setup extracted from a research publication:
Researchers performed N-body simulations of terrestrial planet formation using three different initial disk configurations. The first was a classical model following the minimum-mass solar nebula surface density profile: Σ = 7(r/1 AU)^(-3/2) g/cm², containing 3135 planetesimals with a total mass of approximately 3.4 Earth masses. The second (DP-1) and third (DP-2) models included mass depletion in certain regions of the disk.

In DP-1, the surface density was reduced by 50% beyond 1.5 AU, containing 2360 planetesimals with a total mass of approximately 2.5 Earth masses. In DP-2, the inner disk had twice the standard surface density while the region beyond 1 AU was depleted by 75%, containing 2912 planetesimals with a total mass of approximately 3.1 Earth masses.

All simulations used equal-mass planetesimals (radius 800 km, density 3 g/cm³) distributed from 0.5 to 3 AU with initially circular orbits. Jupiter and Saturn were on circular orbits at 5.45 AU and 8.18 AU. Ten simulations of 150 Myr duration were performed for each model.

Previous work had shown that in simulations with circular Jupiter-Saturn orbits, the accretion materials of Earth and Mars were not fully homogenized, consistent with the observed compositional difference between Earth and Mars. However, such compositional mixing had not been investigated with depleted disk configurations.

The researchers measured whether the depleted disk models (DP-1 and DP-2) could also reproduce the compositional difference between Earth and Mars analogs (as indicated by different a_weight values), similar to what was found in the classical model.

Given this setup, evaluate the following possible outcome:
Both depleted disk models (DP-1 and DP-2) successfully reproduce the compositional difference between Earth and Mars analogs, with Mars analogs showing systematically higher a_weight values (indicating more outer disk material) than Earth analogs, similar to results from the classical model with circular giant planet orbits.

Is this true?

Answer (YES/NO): YES